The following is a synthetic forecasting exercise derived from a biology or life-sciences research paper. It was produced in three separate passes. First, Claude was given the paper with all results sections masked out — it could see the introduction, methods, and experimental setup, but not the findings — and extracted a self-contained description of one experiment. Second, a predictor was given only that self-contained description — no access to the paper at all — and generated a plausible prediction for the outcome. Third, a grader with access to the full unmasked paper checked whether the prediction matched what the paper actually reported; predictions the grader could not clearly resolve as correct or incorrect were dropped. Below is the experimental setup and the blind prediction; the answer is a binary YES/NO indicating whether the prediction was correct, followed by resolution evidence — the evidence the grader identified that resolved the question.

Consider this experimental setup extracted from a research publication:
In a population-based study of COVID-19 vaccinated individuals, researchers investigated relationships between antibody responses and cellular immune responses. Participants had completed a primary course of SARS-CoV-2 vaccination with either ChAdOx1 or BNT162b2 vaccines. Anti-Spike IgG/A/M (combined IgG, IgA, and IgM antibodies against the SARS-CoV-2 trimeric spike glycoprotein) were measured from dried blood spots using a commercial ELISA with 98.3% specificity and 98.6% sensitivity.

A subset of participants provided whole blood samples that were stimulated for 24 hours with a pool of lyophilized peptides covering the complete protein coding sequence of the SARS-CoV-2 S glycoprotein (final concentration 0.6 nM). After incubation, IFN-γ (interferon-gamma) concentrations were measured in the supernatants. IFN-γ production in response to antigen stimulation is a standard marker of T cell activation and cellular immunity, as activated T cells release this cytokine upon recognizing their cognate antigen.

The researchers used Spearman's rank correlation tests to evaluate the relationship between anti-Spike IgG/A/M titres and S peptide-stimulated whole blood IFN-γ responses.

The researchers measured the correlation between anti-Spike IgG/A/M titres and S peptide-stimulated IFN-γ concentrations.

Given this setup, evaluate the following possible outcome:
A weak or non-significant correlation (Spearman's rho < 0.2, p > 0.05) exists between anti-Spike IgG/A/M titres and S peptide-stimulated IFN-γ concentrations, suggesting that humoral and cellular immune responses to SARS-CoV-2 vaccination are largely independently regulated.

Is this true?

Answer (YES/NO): NO